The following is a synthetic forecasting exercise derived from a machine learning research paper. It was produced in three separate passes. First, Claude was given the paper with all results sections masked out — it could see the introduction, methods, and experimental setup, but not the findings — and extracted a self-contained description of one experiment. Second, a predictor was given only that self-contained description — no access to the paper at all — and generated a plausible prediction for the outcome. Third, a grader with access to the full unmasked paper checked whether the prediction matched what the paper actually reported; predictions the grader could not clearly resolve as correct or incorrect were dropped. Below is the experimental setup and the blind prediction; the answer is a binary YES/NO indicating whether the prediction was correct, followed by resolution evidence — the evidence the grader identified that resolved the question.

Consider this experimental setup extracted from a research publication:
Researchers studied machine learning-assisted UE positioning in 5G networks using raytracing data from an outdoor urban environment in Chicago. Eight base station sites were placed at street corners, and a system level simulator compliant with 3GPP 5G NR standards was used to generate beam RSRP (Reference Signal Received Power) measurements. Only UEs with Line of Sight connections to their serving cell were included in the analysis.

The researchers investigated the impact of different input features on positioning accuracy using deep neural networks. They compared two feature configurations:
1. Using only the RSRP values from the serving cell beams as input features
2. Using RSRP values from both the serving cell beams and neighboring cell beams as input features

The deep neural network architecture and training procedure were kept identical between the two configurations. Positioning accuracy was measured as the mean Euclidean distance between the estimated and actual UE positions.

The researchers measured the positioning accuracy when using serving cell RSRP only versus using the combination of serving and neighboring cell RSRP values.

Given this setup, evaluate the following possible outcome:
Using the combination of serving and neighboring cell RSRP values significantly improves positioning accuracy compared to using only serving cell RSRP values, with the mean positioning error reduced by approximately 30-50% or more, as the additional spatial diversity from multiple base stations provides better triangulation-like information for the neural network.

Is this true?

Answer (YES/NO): YES